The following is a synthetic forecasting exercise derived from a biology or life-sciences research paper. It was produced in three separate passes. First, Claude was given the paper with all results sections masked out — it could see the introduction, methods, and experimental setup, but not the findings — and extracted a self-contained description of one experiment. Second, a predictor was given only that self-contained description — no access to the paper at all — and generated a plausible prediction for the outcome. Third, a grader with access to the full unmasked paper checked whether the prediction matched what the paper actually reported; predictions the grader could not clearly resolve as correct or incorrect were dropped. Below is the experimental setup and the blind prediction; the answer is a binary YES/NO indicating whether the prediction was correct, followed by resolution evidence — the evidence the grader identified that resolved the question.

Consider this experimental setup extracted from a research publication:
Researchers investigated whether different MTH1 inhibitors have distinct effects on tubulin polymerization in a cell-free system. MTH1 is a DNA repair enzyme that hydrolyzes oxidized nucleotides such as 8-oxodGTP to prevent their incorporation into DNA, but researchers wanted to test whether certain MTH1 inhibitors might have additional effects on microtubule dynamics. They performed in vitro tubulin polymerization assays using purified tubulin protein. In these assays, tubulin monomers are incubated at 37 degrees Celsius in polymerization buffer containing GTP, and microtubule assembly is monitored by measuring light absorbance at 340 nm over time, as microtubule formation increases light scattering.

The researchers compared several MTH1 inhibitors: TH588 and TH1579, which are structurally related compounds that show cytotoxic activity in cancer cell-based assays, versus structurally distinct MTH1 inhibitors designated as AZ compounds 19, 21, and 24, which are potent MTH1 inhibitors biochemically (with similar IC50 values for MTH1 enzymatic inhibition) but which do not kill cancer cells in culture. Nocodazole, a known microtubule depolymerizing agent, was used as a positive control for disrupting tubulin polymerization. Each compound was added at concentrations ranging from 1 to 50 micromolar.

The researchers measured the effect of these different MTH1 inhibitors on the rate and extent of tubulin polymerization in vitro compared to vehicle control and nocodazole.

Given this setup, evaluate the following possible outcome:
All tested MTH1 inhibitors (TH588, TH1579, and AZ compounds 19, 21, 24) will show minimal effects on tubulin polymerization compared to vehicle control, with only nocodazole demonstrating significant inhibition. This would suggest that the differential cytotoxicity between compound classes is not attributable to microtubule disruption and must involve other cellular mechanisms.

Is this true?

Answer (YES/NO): NO